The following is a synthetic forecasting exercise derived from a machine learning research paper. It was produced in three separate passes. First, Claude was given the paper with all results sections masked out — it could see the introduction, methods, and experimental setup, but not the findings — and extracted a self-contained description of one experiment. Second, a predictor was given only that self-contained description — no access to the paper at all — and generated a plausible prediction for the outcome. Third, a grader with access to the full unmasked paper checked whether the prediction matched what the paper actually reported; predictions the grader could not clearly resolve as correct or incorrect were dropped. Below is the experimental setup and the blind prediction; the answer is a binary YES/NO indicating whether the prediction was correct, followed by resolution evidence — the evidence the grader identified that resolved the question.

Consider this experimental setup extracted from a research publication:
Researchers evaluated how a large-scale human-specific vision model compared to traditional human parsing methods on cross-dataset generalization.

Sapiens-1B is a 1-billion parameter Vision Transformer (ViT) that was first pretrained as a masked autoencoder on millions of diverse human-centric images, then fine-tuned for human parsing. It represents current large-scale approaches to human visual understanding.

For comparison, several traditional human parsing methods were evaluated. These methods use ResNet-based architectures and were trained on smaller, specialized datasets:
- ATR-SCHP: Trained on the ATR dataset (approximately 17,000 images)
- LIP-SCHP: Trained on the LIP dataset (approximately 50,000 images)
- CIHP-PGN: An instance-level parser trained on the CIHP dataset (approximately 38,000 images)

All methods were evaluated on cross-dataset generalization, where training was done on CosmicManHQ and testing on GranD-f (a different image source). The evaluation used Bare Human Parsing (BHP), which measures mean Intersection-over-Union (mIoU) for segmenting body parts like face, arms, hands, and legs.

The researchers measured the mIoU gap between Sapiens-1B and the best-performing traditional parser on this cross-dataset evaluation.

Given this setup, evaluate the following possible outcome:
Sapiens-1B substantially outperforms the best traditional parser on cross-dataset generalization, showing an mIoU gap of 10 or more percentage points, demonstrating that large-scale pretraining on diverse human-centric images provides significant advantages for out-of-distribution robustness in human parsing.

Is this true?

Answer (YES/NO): NO